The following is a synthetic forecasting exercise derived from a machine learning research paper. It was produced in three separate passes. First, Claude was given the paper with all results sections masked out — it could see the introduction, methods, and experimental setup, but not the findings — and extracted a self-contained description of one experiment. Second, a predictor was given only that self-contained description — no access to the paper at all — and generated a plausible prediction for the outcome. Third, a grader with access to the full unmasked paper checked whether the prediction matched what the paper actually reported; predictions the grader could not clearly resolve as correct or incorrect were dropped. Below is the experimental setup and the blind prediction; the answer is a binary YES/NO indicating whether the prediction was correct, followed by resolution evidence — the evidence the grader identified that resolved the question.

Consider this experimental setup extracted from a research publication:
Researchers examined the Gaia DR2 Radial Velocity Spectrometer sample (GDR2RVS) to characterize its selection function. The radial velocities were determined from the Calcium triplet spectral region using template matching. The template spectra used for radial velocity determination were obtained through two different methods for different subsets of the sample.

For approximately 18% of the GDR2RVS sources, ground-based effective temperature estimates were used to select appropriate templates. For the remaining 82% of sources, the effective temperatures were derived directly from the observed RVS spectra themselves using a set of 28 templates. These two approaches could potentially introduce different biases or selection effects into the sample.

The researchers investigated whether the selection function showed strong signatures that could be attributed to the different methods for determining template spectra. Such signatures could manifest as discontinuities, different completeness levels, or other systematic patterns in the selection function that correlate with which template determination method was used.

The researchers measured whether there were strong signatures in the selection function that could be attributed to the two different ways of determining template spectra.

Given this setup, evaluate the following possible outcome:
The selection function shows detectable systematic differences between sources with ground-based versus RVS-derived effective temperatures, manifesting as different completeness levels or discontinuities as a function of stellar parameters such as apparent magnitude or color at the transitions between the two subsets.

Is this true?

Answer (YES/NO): NO